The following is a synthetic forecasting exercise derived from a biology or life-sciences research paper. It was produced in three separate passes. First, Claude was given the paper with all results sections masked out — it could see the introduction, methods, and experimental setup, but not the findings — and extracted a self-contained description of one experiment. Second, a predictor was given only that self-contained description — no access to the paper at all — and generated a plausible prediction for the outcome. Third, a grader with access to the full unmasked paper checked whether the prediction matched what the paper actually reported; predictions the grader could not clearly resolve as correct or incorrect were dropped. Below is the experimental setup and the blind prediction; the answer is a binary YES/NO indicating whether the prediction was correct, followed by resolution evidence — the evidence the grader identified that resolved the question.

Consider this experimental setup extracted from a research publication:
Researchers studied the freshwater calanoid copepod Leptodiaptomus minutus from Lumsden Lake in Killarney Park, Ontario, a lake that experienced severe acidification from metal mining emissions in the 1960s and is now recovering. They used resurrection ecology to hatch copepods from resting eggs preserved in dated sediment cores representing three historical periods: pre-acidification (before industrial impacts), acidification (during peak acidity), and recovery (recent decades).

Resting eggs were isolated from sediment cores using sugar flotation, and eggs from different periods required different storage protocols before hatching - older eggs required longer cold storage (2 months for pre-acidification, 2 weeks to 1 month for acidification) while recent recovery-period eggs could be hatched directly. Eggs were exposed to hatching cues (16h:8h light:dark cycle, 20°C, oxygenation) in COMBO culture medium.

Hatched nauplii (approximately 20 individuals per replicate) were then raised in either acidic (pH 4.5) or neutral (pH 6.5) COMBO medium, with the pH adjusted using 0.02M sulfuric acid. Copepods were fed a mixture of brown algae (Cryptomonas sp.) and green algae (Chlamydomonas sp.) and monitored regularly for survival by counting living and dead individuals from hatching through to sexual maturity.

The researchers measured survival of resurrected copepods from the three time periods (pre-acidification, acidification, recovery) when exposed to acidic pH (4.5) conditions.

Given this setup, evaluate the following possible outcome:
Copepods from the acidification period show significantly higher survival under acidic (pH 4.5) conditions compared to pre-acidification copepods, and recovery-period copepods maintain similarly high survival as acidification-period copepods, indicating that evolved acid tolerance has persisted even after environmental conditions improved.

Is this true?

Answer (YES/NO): NO